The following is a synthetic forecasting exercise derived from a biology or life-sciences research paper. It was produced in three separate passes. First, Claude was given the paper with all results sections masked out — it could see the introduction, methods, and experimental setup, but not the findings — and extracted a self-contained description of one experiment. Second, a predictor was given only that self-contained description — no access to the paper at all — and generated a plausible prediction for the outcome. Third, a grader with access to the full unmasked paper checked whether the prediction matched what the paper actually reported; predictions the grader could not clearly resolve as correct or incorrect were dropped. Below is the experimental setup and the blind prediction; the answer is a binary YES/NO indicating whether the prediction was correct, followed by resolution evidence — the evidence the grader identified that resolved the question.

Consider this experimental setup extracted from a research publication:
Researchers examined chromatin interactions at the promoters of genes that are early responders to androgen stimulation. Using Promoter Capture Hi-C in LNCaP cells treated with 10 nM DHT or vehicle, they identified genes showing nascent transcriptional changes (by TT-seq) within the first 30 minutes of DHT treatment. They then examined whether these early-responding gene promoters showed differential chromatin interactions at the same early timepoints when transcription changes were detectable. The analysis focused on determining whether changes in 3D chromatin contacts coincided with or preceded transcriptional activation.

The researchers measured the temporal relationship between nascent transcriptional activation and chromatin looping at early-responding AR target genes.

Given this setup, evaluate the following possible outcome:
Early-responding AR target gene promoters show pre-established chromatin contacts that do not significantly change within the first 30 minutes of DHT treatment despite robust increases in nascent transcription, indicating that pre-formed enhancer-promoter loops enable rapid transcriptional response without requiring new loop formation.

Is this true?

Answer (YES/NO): NO